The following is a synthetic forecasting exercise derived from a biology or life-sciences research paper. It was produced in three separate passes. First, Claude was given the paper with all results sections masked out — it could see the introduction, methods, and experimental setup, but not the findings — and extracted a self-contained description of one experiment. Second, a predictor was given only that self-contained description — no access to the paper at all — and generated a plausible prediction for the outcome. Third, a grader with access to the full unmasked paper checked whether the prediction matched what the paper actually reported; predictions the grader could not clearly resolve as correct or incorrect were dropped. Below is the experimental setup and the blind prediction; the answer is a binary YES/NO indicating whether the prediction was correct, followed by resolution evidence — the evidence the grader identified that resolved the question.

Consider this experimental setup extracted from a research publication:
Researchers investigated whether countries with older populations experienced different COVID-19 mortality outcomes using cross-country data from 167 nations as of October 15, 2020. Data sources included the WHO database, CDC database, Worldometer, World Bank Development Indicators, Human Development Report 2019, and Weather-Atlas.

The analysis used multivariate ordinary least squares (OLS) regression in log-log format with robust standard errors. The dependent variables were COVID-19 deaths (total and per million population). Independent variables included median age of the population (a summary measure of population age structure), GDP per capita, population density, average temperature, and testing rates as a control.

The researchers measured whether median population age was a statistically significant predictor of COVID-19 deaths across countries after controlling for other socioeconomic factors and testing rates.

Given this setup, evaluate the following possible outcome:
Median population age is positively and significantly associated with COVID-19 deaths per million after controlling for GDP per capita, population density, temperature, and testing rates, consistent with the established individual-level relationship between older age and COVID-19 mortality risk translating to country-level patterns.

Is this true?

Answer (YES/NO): NO